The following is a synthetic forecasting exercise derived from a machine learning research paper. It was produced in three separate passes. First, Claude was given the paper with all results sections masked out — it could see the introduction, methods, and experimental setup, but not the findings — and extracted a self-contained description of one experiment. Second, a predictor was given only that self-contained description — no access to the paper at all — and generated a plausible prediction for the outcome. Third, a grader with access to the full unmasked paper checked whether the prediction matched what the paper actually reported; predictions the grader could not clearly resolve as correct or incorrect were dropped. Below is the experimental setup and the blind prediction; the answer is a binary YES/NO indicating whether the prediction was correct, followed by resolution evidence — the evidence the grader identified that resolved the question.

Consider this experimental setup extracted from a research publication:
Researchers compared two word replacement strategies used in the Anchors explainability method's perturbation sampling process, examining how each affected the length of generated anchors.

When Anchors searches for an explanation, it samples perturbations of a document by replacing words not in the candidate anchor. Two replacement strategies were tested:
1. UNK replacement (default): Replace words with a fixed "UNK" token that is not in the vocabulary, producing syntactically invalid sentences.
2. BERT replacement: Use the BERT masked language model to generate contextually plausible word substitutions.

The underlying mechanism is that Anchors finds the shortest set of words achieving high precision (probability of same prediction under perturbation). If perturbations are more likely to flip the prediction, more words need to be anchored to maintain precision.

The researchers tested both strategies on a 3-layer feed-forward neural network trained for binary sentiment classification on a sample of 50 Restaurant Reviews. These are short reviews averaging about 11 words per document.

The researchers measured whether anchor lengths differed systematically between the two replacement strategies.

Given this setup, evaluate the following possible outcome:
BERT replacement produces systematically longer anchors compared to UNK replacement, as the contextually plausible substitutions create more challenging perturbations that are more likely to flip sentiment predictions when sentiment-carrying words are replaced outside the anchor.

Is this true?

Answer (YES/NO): YES